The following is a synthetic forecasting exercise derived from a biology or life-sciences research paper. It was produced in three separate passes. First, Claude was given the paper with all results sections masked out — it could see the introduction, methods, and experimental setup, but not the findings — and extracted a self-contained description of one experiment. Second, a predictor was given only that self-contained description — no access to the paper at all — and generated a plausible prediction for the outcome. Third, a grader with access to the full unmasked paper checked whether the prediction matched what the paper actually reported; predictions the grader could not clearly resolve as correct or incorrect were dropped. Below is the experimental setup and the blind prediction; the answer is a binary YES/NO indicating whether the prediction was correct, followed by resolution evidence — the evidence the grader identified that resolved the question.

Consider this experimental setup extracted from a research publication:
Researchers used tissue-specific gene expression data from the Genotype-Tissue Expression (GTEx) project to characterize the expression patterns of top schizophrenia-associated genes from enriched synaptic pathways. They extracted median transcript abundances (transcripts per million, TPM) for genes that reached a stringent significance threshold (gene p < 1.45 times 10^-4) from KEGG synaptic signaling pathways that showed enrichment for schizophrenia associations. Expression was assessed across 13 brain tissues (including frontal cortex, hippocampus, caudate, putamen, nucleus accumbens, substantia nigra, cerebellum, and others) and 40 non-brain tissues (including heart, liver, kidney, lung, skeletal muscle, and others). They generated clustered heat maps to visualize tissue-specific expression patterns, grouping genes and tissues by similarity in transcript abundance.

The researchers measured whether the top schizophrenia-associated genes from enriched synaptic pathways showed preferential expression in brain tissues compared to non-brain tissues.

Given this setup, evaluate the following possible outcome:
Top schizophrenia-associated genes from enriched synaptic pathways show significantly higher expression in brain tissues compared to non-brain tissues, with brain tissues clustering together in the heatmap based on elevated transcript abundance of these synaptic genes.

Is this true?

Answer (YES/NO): NO